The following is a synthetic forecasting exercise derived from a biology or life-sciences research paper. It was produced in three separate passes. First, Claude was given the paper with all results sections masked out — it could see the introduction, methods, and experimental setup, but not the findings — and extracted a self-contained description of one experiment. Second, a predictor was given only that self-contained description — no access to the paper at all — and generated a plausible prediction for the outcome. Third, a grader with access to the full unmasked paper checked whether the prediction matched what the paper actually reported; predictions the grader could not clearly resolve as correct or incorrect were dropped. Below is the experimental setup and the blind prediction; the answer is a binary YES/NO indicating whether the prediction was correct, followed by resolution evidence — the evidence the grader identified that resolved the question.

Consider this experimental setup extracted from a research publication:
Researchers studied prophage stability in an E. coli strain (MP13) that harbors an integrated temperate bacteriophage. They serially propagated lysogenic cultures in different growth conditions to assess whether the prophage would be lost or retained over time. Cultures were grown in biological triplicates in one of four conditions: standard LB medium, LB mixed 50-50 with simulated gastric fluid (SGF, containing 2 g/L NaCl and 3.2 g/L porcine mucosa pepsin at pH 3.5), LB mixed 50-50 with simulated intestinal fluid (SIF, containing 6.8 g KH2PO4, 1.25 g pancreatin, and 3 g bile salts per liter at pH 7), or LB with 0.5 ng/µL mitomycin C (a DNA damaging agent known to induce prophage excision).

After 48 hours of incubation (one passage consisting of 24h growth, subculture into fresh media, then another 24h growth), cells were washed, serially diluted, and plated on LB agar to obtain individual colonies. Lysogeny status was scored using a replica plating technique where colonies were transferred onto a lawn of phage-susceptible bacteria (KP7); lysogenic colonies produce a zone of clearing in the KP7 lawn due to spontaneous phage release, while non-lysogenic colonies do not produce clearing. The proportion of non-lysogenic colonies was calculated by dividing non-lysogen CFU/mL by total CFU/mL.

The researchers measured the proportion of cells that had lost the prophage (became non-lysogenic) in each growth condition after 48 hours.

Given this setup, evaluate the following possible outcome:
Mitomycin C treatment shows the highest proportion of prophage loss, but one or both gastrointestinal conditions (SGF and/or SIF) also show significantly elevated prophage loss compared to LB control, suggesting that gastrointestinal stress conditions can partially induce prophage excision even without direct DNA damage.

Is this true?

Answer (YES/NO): NO